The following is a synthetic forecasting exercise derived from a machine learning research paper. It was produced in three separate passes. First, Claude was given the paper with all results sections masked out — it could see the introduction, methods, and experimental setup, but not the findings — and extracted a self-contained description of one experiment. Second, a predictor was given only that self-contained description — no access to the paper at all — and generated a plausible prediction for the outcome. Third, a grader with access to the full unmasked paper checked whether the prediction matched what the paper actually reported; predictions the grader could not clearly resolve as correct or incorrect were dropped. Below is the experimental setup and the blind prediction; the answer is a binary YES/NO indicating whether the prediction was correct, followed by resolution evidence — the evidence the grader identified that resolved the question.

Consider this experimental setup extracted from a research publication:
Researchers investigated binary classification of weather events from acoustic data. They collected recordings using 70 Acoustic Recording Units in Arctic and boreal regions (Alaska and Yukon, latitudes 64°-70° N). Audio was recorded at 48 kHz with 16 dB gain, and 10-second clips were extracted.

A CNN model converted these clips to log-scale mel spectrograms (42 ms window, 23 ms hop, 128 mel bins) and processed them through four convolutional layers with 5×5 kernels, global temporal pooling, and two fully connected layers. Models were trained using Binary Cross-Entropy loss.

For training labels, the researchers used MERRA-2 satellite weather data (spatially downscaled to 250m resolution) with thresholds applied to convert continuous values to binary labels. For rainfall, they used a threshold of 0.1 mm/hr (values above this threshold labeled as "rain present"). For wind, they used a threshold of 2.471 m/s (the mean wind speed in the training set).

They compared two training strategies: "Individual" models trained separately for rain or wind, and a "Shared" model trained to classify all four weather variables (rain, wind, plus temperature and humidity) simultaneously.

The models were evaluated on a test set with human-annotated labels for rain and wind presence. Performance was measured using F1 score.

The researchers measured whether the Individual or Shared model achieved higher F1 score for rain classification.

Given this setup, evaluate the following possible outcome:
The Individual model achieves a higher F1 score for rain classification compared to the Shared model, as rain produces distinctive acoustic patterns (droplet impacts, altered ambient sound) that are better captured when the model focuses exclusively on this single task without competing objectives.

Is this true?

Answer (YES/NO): YES